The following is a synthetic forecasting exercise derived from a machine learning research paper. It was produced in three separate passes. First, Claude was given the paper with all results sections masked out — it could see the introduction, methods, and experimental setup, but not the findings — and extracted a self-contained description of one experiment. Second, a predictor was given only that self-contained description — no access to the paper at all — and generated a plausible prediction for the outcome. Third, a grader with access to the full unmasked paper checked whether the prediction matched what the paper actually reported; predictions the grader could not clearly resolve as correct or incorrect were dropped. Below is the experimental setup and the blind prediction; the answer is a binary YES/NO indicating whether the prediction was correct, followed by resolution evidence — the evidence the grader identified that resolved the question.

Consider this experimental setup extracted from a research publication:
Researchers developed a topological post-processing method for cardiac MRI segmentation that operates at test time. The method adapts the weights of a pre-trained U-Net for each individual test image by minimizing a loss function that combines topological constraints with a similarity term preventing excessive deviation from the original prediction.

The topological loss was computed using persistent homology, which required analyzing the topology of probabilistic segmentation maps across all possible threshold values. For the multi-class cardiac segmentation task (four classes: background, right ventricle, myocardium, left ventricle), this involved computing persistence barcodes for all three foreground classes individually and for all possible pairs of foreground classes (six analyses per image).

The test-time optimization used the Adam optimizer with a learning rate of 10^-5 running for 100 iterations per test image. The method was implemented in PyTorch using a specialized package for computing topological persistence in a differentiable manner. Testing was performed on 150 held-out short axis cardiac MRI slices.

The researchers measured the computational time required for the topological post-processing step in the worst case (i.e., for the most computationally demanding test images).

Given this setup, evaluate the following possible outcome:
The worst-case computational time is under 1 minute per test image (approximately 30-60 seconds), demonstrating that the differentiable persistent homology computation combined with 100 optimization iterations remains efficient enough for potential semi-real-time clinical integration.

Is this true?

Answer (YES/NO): NO